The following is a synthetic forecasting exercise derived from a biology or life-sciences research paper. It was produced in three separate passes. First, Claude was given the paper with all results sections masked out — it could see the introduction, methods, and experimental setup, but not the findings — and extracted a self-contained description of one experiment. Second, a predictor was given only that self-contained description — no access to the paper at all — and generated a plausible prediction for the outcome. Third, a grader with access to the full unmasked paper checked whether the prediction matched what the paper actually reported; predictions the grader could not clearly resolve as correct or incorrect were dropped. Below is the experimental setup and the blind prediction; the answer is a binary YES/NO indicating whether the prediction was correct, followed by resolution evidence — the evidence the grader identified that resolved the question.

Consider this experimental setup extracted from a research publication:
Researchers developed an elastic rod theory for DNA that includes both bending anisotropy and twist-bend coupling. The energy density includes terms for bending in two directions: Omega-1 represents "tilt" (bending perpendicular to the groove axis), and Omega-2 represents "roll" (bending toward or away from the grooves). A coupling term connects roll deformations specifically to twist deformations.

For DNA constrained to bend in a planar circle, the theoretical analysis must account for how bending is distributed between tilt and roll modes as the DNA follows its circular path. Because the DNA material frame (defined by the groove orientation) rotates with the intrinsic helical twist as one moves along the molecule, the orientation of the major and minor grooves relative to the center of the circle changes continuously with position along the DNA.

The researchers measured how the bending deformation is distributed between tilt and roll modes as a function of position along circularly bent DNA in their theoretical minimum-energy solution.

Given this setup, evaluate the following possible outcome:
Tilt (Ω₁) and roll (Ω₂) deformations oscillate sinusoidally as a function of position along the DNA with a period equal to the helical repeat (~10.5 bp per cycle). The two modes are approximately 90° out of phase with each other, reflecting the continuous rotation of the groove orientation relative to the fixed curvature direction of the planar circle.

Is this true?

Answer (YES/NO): YES